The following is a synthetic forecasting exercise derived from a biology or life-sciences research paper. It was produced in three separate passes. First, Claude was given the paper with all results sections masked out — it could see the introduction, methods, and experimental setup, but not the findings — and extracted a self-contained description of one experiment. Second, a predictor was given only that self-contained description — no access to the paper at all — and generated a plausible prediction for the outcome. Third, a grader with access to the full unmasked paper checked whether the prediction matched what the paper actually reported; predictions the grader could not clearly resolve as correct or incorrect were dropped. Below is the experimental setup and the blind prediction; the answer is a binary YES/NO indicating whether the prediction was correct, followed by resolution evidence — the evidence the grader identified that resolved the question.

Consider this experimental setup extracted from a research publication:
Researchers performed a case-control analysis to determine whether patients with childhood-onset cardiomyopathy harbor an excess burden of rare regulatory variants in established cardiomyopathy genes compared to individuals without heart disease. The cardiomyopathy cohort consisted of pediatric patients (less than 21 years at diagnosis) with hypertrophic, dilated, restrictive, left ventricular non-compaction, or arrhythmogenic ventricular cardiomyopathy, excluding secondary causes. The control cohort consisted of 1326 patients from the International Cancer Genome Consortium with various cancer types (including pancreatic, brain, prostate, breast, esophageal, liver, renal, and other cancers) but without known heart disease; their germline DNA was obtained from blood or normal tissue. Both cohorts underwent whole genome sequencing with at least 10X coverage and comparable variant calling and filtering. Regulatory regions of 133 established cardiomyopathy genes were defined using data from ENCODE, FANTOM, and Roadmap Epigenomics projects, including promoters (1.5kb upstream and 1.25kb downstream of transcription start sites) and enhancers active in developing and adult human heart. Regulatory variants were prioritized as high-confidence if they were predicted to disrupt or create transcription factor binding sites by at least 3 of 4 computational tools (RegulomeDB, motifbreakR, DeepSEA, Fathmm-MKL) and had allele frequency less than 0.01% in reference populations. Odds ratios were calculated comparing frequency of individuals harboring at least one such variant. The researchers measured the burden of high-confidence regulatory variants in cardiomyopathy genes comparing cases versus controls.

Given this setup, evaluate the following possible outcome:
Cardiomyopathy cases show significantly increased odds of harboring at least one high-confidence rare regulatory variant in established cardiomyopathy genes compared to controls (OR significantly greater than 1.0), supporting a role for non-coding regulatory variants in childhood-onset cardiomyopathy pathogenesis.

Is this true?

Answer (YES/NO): YES